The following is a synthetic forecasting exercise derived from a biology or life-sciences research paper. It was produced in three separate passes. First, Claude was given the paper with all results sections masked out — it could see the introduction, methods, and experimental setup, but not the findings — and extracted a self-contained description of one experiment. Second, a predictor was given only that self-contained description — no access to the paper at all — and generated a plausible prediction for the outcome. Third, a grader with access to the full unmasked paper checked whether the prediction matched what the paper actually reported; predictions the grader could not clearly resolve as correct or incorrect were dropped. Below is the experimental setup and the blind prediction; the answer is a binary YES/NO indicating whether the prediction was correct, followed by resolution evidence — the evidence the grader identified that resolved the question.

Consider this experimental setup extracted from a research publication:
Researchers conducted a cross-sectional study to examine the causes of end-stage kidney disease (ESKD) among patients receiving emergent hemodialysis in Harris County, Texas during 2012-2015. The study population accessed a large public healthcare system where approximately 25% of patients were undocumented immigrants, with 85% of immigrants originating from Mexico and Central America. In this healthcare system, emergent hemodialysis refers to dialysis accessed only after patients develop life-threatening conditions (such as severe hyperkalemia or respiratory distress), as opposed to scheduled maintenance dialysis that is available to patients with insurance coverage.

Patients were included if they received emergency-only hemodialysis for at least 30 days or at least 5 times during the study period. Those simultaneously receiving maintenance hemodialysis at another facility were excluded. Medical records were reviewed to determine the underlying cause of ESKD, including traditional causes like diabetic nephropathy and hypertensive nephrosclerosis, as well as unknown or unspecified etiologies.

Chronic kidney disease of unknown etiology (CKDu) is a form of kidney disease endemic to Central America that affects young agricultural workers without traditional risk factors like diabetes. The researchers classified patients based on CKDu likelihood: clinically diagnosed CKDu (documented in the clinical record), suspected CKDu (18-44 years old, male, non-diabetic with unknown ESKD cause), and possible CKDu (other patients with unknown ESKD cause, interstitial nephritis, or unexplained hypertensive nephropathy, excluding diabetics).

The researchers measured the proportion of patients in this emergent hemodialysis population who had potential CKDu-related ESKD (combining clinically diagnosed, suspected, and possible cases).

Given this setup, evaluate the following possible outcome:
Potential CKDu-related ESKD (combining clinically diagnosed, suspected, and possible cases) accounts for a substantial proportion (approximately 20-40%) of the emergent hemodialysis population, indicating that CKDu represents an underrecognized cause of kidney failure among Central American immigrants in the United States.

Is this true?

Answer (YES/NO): NO